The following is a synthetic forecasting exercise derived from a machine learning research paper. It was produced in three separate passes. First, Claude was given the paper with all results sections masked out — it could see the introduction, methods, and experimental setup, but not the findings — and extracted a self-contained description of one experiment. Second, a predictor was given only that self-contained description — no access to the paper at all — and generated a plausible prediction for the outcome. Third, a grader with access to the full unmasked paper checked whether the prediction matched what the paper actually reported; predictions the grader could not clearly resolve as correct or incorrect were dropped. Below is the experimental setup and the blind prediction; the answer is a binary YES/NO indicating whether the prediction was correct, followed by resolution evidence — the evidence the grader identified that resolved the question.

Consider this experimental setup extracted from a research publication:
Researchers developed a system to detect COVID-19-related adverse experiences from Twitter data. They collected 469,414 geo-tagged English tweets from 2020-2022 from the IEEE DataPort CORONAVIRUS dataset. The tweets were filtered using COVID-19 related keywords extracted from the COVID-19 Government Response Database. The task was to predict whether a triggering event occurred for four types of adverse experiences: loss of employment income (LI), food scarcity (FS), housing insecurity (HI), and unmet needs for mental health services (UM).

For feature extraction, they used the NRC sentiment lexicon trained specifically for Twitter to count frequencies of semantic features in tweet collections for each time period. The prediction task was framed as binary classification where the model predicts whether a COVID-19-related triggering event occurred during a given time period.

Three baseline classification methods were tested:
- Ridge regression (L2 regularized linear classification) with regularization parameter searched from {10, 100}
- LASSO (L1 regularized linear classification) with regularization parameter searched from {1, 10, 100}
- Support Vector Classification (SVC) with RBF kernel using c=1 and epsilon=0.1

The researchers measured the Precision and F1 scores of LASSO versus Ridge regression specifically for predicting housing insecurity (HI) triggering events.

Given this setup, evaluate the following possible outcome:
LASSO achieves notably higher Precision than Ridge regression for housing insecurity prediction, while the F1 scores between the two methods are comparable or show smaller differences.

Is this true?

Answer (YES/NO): NO